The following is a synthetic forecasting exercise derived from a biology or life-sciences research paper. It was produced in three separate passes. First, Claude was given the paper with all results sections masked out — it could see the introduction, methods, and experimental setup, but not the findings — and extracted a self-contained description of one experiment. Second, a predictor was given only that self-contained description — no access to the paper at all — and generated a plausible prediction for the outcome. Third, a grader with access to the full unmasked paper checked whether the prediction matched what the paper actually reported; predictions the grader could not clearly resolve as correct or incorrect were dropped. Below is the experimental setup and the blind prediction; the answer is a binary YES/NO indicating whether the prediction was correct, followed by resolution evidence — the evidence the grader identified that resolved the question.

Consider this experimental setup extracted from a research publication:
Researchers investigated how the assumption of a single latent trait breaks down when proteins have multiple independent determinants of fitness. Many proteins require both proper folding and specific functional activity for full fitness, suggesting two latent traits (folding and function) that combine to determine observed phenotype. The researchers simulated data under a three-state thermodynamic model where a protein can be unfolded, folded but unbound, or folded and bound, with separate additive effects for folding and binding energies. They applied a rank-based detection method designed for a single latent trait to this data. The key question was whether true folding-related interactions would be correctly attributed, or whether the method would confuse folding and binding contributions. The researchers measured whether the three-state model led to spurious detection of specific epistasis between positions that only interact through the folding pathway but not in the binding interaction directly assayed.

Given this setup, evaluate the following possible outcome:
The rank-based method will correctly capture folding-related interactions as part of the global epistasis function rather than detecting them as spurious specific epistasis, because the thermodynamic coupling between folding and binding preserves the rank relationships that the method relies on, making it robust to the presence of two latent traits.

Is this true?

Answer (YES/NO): NO